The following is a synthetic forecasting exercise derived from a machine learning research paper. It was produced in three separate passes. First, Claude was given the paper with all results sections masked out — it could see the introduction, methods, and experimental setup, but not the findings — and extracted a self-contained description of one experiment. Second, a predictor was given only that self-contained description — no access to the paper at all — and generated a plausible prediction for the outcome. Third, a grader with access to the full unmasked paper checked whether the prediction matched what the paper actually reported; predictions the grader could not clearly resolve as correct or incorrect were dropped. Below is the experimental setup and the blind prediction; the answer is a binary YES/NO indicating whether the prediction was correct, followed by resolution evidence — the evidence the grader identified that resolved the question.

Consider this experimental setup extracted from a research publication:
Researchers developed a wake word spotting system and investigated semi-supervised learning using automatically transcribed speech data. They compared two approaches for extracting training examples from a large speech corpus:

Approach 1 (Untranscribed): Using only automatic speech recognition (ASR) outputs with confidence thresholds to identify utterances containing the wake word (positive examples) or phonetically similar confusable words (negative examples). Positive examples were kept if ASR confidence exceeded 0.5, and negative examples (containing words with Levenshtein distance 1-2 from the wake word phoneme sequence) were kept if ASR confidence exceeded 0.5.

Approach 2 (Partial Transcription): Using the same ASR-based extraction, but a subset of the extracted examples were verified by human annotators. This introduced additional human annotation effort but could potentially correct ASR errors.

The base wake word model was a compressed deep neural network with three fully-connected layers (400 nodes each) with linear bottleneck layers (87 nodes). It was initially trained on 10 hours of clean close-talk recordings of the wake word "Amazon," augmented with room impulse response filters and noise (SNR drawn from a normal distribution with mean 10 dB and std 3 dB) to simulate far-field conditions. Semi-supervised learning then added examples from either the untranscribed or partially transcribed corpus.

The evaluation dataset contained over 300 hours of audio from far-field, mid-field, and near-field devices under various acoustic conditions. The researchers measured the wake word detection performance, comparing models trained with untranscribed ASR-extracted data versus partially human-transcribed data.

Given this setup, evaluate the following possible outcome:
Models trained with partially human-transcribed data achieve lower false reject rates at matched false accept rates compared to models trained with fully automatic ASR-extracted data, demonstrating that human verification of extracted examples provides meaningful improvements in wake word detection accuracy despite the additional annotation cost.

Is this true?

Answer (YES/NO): YES